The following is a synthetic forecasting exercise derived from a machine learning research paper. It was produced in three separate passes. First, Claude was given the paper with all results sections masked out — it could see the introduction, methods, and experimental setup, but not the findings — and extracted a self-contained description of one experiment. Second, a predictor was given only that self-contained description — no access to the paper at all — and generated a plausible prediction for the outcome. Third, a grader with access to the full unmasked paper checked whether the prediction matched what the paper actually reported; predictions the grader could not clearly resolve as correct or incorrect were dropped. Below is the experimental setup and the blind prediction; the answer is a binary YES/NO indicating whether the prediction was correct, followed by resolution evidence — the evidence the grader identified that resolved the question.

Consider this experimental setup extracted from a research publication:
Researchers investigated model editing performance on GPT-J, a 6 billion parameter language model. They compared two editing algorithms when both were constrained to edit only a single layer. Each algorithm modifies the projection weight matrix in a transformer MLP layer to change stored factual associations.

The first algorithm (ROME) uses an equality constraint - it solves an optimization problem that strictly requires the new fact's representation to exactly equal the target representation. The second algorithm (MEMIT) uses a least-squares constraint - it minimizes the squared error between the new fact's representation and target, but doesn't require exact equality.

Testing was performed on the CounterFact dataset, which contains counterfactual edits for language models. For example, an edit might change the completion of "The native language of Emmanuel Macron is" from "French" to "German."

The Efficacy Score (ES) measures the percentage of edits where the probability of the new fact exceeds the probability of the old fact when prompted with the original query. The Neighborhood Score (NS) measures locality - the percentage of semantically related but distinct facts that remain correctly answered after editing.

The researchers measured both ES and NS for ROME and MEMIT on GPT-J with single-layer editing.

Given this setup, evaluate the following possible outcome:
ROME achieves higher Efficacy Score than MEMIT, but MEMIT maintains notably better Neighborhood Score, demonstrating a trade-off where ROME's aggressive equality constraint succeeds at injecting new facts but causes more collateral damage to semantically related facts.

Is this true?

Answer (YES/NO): NO